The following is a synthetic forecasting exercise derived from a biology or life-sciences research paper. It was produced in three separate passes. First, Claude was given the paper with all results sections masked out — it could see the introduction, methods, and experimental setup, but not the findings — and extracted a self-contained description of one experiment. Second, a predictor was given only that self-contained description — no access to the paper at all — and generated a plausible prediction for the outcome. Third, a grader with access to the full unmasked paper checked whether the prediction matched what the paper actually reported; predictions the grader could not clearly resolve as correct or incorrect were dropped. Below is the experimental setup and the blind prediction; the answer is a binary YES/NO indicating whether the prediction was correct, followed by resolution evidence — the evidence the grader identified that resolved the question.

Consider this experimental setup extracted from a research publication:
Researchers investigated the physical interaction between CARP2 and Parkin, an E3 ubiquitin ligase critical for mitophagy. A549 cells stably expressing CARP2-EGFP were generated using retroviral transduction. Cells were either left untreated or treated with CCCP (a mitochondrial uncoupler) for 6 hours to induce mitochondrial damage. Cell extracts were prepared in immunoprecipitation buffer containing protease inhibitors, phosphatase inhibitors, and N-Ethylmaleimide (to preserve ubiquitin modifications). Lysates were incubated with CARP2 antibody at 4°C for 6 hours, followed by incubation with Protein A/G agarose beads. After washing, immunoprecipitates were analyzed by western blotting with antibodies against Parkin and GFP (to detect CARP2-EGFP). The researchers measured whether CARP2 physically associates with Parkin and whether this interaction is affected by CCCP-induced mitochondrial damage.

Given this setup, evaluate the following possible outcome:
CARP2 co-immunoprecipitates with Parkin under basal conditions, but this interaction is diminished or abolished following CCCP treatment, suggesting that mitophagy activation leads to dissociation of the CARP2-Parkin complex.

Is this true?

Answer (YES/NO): NO